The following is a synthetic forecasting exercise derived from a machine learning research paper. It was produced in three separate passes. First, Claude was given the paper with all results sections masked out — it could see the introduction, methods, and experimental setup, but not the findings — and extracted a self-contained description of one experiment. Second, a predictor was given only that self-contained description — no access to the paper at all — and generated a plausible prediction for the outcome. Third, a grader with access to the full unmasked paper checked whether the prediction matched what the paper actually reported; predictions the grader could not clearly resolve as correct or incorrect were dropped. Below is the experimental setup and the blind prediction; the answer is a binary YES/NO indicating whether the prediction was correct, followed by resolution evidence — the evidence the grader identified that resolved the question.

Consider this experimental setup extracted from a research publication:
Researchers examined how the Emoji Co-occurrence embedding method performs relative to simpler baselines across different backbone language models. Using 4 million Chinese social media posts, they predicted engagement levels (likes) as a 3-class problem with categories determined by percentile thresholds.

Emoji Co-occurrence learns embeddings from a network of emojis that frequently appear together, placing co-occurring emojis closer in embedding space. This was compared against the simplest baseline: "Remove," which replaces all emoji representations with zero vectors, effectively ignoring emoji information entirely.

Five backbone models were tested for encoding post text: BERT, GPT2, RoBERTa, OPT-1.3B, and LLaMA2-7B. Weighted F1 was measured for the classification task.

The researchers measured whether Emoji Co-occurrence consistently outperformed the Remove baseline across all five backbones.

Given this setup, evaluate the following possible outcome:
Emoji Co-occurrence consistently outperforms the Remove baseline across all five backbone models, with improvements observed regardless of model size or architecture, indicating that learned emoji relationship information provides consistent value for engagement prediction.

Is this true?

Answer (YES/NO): NO